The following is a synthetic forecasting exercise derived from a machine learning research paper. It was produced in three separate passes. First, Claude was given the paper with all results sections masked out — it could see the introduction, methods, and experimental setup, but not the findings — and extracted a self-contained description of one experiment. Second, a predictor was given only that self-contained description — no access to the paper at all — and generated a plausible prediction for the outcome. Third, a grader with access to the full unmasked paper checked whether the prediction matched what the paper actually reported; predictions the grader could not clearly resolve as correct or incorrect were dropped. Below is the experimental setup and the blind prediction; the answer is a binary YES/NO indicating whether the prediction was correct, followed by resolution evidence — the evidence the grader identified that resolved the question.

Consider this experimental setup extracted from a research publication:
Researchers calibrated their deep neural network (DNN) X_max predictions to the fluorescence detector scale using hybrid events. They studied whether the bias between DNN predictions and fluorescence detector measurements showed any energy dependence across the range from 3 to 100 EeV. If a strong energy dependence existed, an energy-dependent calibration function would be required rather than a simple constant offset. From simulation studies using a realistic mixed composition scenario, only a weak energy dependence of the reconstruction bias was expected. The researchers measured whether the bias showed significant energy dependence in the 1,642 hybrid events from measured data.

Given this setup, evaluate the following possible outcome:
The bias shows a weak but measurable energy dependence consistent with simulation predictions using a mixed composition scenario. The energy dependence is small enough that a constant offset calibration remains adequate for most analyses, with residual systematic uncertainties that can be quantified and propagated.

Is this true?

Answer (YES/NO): NO